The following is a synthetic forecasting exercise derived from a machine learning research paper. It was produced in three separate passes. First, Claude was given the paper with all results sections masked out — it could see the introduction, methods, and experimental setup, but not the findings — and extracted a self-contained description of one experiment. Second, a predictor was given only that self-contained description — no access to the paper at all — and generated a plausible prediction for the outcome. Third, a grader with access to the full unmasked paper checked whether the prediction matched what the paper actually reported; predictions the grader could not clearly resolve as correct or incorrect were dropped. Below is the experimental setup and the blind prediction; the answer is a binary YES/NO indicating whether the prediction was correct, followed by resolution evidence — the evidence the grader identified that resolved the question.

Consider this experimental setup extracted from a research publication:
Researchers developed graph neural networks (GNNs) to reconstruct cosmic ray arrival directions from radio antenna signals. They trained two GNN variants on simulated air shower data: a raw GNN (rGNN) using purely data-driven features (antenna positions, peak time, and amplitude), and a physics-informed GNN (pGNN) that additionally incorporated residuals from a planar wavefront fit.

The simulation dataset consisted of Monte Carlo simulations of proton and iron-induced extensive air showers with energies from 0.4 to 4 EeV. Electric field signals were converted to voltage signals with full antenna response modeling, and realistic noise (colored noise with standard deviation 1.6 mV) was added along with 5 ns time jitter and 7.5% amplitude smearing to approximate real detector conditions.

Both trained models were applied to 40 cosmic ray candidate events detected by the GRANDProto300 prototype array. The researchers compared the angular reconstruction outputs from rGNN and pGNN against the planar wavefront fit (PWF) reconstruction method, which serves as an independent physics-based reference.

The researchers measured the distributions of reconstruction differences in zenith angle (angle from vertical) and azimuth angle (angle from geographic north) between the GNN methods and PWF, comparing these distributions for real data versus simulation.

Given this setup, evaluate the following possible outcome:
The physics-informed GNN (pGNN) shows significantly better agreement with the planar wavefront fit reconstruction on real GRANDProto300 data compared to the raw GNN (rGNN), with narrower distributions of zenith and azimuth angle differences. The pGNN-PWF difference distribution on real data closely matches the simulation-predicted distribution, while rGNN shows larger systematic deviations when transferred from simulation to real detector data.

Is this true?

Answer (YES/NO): NO